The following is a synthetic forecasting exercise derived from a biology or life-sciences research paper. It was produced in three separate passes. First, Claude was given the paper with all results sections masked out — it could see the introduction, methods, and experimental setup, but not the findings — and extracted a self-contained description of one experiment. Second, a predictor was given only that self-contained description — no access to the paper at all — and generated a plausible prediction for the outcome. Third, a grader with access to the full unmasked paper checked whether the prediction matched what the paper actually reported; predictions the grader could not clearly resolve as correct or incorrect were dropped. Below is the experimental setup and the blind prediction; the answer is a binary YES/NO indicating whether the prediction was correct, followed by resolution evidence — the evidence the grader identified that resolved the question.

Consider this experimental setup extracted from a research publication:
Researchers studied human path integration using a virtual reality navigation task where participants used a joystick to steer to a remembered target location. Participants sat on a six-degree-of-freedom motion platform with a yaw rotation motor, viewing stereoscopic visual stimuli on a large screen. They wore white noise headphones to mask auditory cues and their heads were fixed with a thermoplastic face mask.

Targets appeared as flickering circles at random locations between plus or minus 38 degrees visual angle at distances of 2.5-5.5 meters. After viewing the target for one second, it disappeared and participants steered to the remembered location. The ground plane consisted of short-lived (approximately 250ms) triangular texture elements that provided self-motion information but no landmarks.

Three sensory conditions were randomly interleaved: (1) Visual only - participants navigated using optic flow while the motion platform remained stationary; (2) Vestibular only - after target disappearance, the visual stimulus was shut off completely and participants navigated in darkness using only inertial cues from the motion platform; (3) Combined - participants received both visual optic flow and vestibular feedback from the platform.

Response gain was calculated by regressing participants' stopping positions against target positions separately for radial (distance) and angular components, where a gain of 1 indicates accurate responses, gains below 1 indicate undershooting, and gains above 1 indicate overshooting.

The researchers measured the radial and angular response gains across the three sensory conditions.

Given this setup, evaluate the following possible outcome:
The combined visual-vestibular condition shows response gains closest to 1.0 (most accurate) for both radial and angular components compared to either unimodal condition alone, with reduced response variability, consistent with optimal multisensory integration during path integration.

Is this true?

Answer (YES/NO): NO